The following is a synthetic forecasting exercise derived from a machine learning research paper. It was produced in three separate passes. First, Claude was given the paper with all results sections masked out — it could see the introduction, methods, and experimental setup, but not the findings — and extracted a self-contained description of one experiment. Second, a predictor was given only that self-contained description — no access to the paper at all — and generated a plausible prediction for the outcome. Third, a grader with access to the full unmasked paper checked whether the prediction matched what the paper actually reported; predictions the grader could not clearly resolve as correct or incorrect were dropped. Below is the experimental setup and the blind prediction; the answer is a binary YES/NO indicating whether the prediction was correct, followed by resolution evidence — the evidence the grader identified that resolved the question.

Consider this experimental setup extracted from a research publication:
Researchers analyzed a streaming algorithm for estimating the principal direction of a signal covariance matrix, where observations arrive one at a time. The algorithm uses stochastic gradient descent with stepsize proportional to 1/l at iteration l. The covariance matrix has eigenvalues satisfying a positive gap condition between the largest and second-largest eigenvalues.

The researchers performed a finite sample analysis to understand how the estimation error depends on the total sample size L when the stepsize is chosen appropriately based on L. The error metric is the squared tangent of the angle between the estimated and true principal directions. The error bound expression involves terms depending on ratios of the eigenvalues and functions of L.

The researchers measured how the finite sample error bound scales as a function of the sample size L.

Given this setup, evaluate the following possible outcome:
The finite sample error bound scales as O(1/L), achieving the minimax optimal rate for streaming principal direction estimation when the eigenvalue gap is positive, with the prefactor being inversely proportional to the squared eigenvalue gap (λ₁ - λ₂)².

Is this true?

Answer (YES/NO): NO